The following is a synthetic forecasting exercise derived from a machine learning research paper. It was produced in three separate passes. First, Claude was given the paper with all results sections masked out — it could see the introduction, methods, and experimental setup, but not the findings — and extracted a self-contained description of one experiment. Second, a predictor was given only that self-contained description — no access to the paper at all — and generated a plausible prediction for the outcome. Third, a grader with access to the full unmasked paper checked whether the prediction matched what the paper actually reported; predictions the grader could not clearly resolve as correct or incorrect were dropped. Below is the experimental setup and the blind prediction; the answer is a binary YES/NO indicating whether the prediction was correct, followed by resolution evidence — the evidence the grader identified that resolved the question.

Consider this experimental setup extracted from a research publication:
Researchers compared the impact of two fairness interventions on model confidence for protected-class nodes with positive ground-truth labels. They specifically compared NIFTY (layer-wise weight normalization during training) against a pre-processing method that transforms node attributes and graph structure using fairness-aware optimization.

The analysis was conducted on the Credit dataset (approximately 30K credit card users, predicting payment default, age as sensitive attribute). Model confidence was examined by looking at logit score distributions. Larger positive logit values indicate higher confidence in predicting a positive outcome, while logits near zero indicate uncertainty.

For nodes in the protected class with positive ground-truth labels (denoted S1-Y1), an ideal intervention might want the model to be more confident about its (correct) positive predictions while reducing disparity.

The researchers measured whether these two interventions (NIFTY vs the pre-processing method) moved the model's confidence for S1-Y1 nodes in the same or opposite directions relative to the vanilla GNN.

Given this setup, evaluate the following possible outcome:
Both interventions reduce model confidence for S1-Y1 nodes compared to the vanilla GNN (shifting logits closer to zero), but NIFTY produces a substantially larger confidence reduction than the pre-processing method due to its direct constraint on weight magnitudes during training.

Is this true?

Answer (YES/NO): NO